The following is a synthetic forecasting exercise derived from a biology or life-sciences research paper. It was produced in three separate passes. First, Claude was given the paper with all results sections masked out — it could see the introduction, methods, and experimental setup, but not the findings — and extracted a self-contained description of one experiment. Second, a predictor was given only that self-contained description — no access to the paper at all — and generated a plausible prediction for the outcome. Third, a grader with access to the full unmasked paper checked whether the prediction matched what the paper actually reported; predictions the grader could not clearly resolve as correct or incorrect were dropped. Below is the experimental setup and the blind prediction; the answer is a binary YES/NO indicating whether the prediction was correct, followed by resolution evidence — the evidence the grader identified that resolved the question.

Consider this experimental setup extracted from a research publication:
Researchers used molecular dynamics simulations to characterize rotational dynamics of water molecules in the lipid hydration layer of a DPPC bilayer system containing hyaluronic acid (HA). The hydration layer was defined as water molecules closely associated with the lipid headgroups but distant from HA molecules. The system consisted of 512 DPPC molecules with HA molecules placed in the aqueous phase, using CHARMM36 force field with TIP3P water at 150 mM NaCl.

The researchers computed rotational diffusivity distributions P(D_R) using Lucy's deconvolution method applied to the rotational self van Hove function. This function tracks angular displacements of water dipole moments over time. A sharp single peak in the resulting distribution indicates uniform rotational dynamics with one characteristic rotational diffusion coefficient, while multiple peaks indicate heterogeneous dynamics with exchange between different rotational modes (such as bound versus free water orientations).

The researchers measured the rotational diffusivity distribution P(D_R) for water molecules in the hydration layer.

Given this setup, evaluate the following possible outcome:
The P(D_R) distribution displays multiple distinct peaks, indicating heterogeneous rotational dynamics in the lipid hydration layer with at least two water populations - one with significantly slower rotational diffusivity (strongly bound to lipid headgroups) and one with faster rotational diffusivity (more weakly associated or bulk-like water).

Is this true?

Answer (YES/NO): YES